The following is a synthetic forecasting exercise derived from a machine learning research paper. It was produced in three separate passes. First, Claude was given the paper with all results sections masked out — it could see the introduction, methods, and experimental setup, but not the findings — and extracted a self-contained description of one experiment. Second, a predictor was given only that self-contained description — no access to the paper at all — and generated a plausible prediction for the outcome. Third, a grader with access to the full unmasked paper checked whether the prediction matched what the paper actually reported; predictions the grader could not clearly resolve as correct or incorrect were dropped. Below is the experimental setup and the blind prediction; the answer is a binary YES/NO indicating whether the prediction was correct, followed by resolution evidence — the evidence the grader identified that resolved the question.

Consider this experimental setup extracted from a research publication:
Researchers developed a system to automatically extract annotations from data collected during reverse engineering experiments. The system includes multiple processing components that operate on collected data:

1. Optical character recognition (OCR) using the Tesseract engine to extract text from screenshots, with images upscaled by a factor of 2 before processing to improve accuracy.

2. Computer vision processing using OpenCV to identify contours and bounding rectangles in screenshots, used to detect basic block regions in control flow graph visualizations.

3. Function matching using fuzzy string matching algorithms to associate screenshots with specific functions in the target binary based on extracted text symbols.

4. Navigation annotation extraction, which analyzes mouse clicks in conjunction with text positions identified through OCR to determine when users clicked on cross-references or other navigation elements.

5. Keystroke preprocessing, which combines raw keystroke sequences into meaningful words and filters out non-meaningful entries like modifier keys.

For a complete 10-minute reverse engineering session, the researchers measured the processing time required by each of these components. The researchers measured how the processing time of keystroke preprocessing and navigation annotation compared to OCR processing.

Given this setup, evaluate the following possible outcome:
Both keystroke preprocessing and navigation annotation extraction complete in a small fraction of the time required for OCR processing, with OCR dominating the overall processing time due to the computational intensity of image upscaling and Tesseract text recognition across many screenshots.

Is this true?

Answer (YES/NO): YES